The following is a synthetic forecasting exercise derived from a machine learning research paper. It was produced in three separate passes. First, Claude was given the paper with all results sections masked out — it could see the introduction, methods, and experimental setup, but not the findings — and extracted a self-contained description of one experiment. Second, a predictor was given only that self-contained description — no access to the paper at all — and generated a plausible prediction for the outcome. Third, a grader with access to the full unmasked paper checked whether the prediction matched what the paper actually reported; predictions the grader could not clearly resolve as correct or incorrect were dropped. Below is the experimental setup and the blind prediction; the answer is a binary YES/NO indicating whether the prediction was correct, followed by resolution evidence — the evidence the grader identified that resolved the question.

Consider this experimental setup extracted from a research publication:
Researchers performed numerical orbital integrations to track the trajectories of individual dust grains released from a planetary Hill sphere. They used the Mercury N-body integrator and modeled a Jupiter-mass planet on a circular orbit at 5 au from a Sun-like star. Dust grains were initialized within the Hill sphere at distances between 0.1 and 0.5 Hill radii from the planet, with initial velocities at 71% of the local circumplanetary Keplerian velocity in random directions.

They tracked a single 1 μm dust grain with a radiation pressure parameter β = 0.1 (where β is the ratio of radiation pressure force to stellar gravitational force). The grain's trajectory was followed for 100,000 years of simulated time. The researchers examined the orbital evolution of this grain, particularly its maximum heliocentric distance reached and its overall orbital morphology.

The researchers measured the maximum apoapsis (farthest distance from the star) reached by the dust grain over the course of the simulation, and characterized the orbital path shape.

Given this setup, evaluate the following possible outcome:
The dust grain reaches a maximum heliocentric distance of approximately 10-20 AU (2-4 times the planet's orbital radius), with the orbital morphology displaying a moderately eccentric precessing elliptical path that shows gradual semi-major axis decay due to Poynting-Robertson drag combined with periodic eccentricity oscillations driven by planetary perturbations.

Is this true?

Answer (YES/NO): NO